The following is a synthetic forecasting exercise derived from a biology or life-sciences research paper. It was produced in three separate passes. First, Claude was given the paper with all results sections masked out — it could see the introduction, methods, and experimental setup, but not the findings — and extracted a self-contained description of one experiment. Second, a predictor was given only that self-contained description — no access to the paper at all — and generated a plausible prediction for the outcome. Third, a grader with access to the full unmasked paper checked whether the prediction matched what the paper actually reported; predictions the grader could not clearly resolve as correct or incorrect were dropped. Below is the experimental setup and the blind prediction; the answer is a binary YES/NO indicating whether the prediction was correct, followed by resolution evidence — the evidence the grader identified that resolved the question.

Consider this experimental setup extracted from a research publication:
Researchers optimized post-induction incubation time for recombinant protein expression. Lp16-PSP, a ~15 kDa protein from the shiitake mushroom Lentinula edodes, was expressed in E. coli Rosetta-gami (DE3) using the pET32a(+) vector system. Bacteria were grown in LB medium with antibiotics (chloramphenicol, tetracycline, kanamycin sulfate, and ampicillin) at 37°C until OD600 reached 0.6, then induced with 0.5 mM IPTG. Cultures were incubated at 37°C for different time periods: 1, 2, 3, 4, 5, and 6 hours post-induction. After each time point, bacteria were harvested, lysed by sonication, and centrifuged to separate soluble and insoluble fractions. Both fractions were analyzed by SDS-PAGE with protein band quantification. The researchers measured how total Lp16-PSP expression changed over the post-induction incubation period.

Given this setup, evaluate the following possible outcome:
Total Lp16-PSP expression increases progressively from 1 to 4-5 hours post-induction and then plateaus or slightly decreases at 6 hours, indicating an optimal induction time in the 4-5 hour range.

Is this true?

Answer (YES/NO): YES